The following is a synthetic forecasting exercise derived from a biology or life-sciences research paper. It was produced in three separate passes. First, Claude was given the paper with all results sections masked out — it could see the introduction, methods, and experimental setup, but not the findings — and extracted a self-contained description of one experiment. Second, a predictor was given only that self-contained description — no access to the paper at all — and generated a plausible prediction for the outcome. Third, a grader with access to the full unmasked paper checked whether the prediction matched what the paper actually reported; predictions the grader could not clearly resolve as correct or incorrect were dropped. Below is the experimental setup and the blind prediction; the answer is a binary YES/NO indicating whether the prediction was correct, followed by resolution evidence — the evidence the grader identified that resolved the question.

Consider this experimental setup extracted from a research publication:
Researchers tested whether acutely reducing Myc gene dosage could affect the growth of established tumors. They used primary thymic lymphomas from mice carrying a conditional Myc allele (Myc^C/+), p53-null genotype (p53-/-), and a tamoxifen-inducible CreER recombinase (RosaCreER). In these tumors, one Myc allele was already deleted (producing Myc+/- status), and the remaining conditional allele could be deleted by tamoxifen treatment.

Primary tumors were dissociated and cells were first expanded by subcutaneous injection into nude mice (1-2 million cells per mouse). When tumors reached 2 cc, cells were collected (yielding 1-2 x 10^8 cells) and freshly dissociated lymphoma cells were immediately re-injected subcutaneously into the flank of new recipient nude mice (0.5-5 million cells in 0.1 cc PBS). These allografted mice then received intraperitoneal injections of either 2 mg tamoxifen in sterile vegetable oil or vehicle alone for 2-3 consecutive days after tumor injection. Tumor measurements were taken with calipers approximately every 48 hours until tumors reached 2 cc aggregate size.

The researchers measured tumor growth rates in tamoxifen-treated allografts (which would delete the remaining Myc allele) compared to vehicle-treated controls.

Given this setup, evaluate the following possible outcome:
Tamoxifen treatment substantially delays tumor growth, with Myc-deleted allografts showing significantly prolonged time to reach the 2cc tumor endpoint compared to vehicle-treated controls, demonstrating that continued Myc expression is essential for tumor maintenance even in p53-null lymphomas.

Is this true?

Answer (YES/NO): YES